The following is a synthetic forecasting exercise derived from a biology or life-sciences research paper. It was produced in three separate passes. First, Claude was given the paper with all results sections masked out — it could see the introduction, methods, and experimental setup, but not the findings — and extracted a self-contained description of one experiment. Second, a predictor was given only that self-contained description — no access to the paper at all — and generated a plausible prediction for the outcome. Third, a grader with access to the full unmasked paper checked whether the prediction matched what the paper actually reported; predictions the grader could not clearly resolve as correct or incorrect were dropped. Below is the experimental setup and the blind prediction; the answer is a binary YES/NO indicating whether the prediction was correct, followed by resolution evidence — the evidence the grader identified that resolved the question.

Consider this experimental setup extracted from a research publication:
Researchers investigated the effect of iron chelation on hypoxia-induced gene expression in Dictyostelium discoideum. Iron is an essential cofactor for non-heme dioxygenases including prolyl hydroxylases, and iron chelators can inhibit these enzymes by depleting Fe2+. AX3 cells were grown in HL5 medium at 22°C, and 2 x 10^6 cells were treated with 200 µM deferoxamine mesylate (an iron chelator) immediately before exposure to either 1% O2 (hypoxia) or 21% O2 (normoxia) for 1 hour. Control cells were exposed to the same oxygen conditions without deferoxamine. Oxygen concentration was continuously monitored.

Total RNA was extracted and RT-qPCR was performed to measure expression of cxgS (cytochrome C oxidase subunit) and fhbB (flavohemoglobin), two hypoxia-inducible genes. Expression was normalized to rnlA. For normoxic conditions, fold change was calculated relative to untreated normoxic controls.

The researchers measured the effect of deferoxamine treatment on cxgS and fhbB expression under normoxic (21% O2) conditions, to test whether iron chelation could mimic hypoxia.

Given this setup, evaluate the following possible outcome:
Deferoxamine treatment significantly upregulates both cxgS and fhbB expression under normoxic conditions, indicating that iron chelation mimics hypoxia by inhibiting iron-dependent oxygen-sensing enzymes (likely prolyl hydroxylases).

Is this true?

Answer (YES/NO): NO